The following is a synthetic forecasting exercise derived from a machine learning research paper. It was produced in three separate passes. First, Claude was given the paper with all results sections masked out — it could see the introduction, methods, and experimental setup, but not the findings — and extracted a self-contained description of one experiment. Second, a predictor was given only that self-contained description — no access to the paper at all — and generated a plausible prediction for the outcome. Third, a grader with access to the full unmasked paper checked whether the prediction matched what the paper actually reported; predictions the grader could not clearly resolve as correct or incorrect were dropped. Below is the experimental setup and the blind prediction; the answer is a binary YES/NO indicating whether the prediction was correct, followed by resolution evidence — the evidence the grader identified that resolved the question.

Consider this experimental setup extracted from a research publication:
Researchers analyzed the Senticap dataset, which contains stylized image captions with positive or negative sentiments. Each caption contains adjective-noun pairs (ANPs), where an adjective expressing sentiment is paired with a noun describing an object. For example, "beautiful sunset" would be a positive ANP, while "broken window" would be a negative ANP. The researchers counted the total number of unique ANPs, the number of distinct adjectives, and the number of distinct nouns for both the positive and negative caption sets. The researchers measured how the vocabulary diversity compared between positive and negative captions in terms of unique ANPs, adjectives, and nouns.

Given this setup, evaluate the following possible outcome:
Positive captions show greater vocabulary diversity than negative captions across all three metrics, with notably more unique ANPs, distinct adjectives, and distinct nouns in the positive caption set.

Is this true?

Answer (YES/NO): NO